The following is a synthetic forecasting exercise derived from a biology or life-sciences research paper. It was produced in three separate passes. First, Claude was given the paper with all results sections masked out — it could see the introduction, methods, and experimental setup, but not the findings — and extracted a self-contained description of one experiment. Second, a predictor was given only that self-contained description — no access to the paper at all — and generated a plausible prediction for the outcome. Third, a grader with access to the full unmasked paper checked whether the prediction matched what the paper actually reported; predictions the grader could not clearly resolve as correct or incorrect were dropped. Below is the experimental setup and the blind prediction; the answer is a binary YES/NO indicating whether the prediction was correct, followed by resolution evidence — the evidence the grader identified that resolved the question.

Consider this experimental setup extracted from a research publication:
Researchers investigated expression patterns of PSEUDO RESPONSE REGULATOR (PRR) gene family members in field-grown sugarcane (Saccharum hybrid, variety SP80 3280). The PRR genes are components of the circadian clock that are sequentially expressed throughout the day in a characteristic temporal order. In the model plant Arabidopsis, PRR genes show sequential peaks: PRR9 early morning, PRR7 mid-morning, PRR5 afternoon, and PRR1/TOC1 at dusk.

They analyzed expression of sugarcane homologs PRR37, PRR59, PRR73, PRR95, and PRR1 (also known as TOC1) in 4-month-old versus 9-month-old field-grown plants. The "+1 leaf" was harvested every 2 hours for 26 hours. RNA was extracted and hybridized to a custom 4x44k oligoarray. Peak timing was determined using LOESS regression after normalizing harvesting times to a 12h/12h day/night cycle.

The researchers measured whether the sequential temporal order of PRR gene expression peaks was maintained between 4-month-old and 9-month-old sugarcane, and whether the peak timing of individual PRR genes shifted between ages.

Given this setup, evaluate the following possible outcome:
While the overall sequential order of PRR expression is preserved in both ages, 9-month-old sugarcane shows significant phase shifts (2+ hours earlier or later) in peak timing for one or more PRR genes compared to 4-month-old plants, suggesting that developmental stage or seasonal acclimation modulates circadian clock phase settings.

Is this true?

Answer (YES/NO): YES